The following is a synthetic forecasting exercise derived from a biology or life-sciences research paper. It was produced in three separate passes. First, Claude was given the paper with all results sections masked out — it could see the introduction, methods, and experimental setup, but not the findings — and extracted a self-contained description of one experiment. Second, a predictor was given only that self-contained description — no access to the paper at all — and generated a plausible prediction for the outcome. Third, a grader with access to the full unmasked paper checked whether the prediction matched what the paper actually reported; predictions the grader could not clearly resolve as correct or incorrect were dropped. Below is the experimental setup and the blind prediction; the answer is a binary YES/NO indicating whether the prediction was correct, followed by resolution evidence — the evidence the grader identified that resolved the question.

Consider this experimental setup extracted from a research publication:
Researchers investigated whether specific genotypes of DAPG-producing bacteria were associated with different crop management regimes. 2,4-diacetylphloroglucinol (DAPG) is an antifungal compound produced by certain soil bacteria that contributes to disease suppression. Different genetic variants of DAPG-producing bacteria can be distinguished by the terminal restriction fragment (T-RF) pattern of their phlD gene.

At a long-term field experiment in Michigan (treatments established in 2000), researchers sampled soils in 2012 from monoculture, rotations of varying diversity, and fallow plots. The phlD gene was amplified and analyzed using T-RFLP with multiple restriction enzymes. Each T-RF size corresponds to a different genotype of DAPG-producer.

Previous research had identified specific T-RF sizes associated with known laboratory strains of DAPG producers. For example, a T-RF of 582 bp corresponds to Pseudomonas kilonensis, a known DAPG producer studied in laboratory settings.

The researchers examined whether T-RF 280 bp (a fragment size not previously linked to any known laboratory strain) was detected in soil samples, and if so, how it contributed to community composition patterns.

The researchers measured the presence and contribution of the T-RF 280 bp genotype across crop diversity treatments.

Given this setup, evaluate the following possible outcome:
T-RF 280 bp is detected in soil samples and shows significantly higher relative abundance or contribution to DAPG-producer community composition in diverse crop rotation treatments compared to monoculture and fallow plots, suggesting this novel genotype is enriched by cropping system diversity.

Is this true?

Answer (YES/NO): NO